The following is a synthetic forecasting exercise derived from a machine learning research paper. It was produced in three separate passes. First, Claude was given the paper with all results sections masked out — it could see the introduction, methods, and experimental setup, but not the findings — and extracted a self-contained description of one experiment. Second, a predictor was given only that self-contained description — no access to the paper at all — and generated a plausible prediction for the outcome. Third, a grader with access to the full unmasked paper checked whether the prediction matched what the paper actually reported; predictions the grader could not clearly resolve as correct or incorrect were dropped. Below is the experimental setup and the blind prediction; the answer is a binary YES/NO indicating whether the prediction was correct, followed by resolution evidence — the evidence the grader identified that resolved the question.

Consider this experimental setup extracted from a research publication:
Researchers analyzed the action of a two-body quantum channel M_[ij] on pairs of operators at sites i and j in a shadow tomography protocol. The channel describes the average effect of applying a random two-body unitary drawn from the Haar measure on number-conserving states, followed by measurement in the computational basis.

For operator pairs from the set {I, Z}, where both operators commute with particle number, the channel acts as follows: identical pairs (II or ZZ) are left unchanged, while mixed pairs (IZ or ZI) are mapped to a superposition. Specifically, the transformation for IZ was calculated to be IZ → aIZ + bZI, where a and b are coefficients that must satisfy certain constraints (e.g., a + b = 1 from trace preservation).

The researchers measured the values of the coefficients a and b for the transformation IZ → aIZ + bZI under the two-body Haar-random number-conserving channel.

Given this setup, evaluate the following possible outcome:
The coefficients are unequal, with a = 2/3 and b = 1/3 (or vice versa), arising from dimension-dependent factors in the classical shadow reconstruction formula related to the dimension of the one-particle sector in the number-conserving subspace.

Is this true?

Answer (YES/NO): YES